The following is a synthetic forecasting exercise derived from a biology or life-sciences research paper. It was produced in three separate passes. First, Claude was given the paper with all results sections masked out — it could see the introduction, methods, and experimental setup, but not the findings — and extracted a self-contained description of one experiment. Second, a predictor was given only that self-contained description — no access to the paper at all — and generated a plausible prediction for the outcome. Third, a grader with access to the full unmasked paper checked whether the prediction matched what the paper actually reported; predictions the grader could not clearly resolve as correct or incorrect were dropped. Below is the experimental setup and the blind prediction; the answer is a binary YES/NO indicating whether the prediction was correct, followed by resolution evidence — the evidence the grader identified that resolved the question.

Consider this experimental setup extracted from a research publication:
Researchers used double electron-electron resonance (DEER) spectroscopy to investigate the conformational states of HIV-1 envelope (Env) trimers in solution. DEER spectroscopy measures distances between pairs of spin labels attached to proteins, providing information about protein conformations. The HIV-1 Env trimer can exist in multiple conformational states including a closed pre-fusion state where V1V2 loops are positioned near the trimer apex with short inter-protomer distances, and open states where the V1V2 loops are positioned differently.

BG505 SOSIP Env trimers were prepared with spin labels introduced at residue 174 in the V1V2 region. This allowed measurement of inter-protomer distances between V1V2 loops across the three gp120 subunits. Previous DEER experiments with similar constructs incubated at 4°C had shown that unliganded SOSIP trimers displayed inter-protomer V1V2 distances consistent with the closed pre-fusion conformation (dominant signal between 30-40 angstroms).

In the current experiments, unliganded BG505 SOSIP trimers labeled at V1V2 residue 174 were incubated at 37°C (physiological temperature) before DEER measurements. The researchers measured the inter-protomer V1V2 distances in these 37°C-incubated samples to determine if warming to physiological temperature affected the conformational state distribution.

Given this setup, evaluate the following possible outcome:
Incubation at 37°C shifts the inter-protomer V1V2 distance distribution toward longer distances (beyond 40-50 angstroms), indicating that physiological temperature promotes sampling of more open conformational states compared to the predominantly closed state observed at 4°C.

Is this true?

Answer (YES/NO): NO